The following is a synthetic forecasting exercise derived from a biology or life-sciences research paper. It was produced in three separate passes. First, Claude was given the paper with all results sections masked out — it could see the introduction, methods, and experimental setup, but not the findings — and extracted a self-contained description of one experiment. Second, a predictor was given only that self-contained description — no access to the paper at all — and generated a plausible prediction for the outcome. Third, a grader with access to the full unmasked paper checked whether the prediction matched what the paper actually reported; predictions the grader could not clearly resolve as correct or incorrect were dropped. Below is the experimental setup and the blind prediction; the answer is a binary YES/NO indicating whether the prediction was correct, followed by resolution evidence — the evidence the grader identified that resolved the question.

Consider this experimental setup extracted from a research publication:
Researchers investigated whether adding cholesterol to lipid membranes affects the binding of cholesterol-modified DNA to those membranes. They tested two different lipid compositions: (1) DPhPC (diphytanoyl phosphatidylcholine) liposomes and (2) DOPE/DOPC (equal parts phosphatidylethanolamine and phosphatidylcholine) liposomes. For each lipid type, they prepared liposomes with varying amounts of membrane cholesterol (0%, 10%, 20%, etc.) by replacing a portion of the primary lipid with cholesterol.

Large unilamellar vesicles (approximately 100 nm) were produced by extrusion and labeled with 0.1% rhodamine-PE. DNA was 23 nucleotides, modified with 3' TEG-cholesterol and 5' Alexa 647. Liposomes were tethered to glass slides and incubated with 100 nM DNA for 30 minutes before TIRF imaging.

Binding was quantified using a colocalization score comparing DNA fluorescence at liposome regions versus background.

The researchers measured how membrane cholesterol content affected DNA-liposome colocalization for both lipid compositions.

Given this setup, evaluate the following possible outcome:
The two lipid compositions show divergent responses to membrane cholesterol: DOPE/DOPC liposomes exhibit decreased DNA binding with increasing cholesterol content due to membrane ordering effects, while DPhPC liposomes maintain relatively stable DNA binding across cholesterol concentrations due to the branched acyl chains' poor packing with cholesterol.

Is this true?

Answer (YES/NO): NO